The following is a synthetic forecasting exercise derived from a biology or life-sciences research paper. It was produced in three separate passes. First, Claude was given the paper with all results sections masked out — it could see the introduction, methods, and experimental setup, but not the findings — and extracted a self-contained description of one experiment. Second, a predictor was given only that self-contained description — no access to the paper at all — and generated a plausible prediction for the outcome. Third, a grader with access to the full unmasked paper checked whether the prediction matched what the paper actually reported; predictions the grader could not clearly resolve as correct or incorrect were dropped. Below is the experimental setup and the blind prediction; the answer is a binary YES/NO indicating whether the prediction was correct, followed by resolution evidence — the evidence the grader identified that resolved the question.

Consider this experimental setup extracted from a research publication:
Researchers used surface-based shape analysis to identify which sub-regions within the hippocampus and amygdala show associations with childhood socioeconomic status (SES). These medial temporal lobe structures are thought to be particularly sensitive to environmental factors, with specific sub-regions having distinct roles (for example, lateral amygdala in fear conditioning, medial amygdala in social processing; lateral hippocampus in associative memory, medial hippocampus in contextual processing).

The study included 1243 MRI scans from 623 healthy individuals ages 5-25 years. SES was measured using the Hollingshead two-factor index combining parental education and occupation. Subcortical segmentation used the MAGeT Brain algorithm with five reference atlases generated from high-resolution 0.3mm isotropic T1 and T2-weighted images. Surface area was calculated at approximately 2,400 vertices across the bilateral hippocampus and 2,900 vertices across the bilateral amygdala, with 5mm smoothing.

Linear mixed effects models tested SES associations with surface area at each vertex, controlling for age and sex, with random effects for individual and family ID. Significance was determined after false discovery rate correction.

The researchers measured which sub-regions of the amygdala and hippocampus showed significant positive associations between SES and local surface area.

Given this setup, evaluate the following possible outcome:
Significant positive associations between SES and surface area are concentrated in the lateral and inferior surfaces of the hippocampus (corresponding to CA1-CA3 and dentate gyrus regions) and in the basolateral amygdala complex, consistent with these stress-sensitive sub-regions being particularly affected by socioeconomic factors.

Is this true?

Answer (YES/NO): NO